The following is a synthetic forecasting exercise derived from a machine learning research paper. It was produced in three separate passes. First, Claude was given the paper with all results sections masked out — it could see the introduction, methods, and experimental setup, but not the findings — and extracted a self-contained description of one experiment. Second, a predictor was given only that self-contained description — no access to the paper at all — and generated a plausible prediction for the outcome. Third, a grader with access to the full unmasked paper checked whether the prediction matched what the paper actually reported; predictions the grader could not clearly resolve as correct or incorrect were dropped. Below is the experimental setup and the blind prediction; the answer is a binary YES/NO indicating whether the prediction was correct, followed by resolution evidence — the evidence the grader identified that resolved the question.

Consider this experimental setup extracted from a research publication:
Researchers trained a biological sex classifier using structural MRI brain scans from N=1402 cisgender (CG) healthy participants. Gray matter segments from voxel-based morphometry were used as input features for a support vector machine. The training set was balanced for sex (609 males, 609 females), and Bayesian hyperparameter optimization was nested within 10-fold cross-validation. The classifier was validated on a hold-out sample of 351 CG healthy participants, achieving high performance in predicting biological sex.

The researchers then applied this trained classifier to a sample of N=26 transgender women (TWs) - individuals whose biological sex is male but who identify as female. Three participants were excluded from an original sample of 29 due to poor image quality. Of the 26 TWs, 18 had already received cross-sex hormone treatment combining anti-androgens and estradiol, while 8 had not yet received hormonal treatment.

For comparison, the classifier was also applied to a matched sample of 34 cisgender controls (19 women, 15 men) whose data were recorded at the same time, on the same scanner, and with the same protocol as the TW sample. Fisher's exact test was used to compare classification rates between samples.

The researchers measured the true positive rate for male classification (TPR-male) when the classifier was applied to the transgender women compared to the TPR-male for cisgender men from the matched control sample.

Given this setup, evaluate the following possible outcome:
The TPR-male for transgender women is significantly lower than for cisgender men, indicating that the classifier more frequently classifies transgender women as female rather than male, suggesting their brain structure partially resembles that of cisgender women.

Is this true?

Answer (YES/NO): YES